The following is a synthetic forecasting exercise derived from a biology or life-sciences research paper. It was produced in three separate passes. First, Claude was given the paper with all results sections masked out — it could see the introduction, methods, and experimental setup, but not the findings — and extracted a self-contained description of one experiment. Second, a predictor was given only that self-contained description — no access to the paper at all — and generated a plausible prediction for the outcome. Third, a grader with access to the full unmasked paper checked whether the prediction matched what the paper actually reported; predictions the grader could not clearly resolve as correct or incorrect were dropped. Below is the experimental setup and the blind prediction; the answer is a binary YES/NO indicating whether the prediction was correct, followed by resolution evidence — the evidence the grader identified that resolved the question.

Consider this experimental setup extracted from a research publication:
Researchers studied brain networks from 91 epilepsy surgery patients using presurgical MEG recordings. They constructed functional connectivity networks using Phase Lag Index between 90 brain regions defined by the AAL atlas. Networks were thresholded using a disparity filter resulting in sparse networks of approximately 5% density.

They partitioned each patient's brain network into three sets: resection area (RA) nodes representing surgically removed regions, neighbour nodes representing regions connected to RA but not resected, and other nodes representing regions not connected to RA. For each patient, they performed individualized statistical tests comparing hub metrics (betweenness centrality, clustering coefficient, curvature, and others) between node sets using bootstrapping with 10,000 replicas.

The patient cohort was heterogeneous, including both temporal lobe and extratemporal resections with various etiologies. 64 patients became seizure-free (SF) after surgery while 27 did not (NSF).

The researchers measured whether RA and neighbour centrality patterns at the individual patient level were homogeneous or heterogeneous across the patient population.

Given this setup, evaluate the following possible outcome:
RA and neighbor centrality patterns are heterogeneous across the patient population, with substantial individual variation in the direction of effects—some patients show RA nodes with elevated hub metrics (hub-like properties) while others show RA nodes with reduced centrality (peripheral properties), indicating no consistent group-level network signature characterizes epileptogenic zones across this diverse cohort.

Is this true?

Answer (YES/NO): NO